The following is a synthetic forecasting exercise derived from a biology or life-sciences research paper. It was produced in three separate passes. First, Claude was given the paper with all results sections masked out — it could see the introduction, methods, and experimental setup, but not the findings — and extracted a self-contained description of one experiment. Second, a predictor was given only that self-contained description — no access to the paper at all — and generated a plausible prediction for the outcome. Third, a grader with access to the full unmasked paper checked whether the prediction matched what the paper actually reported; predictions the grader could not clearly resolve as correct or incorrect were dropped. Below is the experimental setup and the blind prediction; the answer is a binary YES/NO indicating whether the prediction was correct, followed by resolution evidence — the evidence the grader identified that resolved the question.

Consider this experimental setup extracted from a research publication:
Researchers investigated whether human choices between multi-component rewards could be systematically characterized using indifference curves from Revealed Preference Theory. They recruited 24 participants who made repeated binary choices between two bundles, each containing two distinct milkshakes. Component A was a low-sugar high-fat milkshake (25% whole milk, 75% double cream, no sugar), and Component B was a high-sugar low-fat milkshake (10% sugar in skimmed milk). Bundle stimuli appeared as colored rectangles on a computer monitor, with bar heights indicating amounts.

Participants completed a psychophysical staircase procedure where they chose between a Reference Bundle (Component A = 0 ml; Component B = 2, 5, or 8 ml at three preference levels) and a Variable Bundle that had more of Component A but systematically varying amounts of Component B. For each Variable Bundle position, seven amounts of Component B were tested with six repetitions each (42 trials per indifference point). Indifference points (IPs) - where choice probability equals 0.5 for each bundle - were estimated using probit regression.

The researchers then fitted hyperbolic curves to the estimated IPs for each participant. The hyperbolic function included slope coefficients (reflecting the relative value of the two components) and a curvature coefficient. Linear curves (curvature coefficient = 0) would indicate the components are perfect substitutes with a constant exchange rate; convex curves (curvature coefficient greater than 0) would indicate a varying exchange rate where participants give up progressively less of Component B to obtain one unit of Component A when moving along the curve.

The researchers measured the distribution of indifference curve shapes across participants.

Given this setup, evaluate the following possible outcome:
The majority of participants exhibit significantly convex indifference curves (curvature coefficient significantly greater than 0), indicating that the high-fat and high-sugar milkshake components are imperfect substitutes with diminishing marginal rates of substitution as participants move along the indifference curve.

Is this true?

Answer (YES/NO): YES